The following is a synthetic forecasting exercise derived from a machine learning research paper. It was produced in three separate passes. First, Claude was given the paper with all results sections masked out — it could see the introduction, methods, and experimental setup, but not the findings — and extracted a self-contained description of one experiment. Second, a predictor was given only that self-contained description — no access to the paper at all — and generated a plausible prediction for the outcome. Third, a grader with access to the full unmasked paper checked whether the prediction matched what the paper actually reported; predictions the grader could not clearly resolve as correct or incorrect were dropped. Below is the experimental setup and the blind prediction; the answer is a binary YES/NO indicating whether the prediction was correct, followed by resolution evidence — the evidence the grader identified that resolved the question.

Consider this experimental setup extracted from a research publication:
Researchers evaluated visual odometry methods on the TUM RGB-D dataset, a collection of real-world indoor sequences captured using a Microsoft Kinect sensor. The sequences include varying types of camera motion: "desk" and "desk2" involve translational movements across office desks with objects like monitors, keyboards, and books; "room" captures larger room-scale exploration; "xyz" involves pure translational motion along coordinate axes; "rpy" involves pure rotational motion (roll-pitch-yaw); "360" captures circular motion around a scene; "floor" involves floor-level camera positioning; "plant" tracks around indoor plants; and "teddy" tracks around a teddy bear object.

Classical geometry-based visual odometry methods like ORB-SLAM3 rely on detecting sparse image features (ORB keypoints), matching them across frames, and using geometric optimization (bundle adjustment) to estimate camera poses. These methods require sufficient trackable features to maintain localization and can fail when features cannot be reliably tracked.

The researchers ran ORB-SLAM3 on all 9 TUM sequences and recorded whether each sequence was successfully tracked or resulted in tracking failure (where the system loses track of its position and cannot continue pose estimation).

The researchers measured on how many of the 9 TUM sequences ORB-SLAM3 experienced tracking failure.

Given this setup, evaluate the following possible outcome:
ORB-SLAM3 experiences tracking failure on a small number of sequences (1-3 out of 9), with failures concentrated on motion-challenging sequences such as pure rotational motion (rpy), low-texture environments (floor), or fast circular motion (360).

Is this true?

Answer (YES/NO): NO